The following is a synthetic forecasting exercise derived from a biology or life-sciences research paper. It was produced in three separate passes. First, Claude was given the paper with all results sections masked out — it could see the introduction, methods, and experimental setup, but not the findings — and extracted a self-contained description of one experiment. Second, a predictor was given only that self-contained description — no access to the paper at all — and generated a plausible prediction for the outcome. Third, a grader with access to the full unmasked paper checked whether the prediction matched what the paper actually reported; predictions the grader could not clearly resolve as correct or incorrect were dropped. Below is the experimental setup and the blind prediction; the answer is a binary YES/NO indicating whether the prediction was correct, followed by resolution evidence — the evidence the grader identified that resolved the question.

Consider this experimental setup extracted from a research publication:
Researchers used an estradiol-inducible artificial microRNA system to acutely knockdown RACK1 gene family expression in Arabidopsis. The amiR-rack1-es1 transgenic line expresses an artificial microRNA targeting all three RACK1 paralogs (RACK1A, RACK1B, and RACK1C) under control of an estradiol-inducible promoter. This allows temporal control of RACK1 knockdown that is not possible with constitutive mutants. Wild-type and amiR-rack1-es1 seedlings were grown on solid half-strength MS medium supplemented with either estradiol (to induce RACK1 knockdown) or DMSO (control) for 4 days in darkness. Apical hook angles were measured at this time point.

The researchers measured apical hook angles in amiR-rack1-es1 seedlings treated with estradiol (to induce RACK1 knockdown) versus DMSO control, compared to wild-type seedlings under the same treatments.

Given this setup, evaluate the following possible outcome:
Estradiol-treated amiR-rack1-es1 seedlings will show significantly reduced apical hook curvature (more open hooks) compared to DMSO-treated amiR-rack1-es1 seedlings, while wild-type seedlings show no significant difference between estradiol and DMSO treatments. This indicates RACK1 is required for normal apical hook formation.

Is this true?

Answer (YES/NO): NO